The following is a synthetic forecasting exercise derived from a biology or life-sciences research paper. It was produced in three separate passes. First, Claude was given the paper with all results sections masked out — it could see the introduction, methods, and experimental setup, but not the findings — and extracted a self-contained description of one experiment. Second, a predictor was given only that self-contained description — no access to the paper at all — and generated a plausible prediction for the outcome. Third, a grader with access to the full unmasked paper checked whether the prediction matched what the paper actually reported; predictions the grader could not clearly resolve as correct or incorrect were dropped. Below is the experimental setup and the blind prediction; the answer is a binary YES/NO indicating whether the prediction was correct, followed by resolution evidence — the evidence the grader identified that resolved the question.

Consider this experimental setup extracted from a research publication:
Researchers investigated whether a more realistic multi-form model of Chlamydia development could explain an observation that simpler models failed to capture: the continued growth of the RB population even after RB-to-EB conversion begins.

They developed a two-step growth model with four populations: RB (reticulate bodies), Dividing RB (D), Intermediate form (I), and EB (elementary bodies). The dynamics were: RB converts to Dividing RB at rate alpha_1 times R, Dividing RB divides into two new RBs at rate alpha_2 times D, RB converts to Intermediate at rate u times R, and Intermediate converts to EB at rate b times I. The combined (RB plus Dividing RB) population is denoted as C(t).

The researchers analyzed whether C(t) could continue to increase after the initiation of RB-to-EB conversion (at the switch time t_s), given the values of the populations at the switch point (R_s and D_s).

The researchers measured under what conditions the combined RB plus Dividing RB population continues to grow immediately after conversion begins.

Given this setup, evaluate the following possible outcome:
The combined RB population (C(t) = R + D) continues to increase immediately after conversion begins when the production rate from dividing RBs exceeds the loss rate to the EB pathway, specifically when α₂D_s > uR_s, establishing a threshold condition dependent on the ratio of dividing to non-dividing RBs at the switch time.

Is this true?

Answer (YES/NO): YES